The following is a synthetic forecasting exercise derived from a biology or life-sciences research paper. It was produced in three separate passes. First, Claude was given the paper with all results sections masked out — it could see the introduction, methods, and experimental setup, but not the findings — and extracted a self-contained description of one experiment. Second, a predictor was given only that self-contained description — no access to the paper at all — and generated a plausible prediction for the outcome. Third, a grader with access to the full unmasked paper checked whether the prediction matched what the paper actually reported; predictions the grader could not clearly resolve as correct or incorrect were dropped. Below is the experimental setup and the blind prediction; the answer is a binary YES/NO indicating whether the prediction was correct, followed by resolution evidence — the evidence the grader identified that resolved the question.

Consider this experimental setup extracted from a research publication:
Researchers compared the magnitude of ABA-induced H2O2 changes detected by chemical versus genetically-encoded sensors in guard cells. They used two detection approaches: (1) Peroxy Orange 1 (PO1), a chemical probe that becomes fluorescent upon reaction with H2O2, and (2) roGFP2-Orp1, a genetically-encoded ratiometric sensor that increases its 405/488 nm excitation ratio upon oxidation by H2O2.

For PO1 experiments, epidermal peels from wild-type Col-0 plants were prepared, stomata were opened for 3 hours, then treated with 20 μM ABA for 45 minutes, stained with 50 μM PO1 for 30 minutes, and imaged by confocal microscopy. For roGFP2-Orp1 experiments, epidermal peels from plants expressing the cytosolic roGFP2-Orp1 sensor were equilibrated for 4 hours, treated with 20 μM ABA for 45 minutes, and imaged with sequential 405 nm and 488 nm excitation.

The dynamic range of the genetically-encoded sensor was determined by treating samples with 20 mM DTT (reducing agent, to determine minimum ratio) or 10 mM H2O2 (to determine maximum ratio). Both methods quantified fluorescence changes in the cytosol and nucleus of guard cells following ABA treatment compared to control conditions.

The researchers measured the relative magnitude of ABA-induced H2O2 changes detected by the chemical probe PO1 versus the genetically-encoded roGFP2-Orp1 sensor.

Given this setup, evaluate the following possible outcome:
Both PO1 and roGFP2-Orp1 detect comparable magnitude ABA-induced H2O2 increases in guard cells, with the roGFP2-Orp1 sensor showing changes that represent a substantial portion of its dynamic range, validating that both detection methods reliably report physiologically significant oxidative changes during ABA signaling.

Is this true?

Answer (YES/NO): NO